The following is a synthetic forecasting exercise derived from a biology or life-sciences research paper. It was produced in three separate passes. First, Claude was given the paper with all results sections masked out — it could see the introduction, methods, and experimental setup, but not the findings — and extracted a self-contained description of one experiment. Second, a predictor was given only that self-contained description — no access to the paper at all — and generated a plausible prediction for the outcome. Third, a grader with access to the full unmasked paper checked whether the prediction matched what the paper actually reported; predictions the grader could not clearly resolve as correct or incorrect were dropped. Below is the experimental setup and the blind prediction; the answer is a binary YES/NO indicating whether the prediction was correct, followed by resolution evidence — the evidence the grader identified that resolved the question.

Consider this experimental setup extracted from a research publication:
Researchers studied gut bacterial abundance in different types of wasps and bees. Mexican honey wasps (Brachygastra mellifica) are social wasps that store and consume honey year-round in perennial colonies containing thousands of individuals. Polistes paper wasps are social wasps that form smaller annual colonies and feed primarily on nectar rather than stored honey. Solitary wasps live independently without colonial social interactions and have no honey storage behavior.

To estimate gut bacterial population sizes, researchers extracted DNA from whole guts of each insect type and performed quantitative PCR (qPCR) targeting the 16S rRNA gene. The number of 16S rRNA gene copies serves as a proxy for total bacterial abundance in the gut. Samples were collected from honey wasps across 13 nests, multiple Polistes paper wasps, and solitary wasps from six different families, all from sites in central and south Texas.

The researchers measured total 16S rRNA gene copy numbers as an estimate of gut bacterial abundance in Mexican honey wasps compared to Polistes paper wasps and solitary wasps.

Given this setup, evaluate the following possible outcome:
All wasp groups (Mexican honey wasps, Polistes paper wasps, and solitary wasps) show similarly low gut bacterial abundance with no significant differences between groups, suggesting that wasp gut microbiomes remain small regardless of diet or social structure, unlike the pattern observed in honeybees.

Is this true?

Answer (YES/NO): NO